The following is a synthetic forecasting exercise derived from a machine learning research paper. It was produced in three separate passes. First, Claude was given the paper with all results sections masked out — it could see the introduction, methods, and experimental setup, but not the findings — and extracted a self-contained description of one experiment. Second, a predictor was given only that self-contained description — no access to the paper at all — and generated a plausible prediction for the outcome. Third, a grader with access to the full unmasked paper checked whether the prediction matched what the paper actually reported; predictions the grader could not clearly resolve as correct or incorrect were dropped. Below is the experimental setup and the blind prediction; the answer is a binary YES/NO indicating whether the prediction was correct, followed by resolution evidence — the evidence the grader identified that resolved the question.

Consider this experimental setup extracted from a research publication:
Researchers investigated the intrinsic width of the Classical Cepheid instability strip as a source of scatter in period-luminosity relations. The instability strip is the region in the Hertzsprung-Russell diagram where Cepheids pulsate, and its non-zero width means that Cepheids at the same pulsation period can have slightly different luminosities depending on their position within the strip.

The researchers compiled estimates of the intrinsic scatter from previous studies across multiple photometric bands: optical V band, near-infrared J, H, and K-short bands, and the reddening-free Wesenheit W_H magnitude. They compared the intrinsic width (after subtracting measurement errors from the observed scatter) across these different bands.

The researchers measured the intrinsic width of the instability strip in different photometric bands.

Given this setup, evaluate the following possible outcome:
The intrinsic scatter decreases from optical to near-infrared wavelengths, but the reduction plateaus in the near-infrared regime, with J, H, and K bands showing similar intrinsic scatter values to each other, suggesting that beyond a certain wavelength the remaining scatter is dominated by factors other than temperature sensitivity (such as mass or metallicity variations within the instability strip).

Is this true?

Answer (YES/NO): NO